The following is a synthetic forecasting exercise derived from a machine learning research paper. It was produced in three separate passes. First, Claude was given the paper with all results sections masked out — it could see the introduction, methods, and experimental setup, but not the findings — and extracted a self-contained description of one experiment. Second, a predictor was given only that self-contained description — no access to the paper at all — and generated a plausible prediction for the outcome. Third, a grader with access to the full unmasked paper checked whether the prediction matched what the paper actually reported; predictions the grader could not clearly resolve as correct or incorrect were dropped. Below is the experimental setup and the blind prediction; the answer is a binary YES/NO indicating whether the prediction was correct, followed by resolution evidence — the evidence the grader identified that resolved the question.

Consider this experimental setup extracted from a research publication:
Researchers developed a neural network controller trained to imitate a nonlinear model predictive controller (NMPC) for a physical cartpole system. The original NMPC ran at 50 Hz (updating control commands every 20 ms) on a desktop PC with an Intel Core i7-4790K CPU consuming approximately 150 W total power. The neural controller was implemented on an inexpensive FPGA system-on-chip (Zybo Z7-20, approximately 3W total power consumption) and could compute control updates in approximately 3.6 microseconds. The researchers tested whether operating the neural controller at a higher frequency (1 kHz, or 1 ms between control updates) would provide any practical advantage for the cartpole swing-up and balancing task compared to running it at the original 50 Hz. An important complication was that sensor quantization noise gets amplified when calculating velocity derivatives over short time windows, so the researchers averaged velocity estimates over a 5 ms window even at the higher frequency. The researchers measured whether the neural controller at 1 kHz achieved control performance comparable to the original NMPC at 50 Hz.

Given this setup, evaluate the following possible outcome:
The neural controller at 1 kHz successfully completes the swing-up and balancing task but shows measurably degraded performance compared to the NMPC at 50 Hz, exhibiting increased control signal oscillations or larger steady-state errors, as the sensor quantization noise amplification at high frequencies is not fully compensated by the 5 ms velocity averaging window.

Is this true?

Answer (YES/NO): NO